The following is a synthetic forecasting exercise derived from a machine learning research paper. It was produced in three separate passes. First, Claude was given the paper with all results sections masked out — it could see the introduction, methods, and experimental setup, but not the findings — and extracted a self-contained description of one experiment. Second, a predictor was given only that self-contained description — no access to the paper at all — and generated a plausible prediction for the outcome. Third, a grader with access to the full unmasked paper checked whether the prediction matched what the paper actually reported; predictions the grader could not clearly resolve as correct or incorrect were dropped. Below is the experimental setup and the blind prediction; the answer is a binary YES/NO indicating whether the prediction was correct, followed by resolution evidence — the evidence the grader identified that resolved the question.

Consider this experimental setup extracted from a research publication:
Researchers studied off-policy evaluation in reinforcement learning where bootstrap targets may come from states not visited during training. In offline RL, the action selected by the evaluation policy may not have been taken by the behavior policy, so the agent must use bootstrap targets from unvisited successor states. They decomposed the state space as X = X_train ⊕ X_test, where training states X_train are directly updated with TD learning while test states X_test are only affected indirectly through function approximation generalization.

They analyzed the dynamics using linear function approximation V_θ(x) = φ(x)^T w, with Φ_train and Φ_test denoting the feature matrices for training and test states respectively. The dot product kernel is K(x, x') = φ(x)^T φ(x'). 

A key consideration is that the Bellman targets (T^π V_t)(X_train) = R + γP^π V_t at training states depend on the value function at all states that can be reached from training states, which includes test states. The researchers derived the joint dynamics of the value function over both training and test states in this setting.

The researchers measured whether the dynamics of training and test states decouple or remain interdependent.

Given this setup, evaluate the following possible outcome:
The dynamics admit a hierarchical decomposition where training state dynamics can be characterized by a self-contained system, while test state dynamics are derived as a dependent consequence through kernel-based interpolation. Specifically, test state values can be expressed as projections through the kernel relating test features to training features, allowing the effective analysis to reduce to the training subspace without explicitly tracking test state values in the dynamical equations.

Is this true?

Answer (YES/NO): NO